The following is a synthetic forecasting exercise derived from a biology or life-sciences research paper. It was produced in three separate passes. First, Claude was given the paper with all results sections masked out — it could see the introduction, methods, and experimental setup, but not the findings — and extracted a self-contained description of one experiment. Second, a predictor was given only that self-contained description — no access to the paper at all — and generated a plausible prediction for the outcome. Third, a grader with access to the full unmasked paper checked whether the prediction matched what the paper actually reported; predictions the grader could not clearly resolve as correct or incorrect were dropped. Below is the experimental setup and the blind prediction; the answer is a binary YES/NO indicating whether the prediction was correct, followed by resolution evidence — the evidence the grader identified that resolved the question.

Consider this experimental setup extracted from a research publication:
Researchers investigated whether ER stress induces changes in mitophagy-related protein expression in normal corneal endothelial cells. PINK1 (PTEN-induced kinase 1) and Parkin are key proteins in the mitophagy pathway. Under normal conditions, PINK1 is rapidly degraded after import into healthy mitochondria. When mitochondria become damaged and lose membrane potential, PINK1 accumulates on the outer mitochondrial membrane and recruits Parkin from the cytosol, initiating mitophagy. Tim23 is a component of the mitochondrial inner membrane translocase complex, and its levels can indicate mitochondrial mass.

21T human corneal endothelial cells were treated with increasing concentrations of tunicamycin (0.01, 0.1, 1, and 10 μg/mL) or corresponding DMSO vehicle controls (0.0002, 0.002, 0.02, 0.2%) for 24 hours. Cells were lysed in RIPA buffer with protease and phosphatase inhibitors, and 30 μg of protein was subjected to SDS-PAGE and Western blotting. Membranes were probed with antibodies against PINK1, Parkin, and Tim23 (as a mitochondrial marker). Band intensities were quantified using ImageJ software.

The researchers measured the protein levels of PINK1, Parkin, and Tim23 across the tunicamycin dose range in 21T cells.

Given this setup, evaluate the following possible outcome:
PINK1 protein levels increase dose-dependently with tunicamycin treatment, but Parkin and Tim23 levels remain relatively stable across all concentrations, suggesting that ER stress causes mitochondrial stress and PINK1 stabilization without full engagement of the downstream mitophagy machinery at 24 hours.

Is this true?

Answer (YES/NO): NO